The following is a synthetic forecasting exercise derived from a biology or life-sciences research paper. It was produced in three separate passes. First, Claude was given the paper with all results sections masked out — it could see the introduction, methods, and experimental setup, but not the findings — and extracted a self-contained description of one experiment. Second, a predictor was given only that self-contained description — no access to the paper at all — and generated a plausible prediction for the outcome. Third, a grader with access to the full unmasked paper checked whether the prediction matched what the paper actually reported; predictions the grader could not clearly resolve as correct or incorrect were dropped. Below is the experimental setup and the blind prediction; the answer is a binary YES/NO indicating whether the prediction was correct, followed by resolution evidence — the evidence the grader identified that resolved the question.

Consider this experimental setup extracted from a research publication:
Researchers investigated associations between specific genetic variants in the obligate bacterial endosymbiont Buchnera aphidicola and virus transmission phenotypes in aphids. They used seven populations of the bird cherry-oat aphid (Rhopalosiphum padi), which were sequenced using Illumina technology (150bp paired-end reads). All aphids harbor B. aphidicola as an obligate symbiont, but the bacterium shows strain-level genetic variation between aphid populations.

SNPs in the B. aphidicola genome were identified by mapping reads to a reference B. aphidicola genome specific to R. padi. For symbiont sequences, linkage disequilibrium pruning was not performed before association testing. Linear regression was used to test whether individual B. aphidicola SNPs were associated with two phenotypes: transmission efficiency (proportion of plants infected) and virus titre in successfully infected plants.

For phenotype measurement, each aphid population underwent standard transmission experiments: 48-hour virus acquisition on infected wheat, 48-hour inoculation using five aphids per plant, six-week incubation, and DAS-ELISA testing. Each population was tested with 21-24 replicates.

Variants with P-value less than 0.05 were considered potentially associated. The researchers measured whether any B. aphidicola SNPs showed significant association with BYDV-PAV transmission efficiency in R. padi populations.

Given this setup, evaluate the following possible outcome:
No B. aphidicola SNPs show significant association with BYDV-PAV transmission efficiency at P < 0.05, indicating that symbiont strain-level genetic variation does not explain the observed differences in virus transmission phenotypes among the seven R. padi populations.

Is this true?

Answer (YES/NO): YES